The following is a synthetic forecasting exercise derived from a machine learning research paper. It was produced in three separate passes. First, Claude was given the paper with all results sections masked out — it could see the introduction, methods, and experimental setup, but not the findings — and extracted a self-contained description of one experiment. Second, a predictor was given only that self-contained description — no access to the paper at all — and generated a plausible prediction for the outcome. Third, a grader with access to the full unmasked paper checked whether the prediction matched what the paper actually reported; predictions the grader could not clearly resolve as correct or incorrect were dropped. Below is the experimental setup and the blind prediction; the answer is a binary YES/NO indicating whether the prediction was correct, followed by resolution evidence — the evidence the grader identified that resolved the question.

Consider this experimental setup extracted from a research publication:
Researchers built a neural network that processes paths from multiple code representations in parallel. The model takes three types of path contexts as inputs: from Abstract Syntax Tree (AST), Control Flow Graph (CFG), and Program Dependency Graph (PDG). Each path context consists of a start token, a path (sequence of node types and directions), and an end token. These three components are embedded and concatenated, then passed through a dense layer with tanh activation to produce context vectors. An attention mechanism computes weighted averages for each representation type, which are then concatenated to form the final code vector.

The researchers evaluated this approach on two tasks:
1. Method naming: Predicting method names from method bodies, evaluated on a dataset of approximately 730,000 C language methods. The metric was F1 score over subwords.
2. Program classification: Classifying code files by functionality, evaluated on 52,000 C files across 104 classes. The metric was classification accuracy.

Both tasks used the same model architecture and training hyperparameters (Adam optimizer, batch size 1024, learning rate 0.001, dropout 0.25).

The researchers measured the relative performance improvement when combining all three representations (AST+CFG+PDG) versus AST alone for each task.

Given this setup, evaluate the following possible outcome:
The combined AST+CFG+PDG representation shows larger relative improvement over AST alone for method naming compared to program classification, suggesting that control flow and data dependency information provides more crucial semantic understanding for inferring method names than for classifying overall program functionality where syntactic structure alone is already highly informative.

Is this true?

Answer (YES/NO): NO